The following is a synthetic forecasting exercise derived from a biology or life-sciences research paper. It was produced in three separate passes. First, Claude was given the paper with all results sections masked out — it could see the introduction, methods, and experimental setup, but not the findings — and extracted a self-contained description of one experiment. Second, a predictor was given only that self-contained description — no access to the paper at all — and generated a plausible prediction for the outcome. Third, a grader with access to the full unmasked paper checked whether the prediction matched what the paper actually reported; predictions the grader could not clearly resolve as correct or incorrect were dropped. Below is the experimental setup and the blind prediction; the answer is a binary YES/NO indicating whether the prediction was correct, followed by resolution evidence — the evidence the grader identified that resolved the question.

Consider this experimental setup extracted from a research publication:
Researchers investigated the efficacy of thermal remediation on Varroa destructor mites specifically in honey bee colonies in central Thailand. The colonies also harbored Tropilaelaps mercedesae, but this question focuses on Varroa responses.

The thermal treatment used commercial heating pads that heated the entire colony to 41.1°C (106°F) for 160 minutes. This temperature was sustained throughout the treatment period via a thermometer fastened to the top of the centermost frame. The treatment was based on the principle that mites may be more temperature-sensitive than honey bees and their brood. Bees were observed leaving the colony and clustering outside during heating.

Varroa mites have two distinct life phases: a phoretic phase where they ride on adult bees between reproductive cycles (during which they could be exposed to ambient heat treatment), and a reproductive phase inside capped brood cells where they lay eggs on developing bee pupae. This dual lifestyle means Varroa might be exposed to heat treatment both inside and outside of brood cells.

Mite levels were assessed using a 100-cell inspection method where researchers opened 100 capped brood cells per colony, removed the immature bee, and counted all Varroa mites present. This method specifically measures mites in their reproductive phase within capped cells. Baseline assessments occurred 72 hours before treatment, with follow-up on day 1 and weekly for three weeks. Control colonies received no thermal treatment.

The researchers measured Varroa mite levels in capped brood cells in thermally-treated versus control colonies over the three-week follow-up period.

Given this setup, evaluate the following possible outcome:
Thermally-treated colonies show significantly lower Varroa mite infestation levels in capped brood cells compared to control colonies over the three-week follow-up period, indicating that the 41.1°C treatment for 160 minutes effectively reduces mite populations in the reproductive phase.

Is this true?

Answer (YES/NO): YES